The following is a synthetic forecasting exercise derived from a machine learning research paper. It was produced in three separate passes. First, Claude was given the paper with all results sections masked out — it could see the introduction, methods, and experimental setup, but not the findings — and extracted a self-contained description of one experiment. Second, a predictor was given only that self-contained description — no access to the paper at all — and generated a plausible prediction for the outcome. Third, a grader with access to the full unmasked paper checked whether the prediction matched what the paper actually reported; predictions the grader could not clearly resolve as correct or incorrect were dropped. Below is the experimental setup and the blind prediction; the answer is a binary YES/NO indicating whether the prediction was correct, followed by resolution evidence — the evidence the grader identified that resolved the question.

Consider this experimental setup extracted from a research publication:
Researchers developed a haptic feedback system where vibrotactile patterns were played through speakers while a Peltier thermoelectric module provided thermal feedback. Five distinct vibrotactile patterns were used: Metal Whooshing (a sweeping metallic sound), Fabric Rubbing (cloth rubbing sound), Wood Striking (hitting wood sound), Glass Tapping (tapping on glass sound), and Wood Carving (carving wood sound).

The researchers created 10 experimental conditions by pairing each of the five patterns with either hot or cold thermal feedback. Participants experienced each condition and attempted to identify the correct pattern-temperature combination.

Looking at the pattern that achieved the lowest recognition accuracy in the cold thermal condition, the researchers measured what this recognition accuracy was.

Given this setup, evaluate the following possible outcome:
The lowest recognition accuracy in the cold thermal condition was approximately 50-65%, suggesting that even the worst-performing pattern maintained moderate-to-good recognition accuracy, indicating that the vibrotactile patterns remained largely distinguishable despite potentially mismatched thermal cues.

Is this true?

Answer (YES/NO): NO